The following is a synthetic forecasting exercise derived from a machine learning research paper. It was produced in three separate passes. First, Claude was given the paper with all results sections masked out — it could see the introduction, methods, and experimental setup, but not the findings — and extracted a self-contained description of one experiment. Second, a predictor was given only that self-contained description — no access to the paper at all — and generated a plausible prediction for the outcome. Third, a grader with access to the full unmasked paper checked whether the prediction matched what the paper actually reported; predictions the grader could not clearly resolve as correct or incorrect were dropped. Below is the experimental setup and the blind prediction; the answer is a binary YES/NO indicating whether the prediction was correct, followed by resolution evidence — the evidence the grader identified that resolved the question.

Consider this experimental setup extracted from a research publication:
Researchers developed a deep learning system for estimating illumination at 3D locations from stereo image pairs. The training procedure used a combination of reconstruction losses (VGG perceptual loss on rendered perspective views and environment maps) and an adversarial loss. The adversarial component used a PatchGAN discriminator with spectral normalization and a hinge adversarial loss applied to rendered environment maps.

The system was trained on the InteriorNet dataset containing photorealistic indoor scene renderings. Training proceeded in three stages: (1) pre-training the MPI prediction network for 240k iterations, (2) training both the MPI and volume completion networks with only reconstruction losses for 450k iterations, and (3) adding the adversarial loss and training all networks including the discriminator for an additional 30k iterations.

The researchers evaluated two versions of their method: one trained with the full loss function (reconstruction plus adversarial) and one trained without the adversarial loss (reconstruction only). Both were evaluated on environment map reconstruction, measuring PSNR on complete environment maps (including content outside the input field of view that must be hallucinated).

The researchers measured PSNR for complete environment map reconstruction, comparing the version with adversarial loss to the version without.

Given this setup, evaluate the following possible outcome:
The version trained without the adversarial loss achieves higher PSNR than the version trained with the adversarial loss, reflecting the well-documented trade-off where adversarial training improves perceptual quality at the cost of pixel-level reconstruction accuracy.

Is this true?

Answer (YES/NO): YES